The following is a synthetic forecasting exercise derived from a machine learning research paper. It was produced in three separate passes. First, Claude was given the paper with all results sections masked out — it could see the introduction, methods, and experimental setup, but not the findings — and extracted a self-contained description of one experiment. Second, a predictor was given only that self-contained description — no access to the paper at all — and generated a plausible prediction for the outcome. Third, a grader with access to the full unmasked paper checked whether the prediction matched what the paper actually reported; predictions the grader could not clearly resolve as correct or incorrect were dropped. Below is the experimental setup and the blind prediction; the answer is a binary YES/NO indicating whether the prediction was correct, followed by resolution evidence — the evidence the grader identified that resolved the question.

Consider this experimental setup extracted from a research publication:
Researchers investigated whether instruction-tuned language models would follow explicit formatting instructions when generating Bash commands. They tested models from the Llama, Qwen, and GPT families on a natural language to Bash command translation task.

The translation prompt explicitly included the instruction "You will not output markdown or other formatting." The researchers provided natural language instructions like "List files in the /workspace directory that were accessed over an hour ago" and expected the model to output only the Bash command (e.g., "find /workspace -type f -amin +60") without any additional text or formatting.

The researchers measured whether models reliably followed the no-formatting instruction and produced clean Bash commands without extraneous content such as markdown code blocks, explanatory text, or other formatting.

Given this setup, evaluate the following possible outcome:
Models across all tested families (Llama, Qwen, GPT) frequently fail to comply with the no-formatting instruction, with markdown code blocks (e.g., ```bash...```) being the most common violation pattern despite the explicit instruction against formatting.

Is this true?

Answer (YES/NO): NO